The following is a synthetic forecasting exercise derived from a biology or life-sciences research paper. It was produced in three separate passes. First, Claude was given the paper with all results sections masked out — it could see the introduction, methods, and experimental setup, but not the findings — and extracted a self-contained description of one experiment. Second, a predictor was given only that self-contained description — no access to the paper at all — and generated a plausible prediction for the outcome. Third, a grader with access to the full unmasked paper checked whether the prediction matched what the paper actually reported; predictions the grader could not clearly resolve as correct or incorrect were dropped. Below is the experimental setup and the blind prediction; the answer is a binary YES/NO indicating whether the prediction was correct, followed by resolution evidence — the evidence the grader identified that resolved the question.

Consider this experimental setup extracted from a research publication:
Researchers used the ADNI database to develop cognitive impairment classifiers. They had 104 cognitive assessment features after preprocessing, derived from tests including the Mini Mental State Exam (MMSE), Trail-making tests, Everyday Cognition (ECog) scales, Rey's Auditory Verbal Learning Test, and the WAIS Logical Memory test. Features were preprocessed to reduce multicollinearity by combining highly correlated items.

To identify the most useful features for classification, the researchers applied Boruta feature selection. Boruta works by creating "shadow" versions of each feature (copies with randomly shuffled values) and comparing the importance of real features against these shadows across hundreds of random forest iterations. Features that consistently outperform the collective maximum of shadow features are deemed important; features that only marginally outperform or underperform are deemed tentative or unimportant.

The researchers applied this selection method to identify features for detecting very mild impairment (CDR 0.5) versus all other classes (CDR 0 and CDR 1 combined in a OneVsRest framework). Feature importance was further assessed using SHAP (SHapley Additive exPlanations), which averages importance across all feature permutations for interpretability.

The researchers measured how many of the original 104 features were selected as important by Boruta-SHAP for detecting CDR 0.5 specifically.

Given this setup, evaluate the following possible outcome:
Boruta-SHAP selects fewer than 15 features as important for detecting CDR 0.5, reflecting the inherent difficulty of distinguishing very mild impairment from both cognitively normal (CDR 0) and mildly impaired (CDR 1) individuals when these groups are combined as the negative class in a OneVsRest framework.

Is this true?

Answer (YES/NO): NO